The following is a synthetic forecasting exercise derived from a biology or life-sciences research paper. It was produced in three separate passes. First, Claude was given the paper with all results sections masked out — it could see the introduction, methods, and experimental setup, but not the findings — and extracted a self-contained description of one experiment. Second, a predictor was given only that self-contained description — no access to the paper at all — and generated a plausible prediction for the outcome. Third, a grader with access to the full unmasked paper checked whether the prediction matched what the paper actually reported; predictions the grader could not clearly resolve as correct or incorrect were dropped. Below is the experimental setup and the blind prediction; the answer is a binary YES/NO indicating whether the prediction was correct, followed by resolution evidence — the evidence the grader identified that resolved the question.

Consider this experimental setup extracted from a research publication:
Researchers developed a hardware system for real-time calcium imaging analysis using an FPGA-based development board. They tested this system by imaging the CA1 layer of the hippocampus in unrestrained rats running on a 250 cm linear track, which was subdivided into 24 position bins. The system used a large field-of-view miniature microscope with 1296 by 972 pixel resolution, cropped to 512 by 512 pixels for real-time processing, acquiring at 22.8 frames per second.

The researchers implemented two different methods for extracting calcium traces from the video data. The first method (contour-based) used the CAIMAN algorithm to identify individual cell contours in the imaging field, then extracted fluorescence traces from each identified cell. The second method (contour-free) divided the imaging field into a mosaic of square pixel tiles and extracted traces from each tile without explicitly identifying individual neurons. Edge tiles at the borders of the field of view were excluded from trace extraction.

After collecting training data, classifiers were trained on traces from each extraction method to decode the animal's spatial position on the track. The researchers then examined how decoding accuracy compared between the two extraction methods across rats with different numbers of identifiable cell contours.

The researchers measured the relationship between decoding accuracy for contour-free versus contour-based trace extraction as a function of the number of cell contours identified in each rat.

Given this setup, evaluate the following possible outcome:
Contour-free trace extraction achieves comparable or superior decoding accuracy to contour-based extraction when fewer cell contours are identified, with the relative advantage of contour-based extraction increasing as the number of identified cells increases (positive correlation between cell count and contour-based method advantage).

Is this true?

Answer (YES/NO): NO